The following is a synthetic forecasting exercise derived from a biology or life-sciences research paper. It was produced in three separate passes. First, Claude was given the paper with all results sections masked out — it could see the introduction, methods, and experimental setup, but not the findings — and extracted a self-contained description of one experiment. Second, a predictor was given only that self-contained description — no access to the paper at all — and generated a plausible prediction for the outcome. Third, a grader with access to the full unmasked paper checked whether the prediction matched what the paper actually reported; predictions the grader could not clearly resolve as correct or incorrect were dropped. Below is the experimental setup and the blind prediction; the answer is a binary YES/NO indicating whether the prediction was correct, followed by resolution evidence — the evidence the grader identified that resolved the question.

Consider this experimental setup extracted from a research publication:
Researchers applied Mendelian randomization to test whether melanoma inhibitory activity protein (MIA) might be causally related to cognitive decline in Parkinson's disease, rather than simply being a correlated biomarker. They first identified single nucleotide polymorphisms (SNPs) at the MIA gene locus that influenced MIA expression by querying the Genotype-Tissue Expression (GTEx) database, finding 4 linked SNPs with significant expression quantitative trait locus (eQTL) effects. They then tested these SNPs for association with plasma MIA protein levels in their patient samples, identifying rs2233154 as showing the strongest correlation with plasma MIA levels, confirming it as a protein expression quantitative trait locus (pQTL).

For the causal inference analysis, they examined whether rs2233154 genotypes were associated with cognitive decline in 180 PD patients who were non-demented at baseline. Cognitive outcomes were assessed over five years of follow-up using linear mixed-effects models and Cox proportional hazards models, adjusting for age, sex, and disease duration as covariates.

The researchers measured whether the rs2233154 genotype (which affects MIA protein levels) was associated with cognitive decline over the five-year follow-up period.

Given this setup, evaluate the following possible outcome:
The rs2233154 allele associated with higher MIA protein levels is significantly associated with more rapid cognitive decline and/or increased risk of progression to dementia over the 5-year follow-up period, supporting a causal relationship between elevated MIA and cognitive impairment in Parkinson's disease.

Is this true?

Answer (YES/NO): YES